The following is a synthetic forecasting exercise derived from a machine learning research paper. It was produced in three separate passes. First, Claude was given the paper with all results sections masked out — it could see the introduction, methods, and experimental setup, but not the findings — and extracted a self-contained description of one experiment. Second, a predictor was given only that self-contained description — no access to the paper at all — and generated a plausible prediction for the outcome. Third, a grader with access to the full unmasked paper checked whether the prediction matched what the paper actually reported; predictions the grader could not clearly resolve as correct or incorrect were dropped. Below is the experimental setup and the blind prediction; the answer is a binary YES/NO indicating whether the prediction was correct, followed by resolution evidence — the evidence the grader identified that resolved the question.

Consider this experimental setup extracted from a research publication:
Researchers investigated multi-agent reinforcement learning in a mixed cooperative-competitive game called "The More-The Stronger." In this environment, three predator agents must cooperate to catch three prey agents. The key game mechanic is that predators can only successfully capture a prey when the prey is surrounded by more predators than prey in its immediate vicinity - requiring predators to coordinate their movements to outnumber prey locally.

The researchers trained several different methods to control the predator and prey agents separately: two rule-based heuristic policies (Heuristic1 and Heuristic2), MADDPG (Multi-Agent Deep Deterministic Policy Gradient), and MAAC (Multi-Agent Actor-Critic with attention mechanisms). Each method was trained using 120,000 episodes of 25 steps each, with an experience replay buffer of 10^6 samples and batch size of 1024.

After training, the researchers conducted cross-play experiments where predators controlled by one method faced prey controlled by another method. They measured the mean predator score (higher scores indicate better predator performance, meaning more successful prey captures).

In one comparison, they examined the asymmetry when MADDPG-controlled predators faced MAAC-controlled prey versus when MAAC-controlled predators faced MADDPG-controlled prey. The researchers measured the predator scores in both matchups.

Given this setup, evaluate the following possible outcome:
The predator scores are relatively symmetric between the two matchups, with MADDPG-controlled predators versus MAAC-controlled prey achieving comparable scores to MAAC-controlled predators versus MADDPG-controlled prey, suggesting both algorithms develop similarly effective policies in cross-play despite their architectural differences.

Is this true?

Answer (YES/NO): NO